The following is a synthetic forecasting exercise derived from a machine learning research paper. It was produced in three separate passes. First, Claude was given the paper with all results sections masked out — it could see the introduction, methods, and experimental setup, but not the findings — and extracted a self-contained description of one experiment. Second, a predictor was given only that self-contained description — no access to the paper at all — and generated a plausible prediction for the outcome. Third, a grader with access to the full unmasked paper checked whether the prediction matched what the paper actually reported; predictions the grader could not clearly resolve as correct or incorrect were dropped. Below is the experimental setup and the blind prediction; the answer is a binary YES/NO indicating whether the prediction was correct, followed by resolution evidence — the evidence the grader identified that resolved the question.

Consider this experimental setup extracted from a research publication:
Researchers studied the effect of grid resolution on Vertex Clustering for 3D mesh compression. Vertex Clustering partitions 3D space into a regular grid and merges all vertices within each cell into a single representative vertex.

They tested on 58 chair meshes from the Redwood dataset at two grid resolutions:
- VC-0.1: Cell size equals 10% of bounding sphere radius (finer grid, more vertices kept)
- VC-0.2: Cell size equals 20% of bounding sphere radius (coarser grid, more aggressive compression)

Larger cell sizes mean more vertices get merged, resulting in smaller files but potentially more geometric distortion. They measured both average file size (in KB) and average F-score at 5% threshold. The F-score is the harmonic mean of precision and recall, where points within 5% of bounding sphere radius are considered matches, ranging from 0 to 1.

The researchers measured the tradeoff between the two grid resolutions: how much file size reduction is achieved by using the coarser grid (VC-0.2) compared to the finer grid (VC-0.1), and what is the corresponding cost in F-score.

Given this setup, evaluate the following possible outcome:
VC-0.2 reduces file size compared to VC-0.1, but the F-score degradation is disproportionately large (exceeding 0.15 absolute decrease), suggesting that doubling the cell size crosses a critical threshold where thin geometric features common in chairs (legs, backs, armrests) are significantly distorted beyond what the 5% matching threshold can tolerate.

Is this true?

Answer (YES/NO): NO